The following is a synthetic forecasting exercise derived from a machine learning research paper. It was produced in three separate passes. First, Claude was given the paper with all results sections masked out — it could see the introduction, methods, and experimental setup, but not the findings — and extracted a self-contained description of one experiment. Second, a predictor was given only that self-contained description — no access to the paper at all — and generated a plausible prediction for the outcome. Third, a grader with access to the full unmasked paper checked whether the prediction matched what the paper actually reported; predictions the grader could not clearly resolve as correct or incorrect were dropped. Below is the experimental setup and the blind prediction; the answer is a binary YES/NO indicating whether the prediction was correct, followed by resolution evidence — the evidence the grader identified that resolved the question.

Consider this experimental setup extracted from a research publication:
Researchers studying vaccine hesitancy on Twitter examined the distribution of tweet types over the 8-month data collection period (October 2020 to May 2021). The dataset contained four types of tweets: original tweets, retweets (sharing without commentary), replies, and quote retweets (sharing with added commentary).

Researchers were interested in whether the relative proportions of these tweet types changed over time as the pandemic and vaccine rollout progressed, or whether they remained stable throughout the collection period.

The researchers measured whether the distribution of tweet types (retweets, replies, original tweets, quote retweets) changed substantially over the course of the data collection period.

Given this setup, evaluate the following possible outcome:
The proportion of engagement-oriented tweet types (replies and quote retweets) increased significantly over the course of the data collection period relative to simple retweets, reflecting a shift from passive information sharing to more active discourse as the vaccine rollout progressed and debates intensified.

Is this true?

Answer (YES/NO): NO